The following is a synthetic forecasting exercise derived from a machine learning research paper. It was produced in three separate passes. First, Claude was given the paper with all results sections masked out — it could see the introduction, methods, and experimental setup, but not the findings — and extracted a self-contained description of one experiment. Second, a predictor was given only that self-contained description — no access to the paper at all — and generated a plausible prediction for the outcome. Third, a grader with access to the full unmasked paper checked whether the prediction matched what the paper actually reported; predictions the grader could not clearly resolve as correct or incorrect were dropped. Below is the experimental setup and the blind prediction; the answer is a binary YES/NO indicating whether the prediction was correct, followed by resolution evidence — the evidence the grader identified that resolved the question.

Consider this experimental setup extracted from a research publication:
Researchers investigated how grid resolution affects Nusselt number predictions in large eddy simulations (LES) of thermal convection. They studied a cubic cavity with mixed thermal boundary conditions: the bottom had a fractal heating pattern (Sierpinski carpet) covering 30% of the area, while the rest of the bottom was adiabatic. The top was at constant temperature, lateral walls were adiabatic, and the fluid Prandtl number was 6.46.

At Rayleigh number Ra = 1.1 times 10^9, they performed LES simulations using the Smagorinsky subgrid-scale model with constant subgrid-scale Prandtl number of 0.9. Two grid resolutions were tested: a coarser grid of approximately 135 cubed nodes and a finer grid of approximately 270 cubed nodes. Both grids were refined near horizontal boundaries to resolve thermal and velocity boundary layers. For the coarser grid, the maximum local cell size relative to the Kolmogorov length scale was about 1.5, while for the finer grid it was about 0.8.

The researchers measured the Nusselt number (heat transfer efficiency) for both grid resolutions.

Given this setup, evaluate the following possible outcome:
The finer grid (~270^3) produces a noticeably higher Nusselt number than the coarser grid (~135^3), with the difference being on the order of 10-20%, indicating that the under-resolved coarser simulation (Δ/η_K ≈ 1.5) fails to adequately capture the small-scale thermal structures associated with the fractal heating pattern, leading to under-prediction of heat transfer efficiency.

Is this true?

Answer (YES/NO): NO